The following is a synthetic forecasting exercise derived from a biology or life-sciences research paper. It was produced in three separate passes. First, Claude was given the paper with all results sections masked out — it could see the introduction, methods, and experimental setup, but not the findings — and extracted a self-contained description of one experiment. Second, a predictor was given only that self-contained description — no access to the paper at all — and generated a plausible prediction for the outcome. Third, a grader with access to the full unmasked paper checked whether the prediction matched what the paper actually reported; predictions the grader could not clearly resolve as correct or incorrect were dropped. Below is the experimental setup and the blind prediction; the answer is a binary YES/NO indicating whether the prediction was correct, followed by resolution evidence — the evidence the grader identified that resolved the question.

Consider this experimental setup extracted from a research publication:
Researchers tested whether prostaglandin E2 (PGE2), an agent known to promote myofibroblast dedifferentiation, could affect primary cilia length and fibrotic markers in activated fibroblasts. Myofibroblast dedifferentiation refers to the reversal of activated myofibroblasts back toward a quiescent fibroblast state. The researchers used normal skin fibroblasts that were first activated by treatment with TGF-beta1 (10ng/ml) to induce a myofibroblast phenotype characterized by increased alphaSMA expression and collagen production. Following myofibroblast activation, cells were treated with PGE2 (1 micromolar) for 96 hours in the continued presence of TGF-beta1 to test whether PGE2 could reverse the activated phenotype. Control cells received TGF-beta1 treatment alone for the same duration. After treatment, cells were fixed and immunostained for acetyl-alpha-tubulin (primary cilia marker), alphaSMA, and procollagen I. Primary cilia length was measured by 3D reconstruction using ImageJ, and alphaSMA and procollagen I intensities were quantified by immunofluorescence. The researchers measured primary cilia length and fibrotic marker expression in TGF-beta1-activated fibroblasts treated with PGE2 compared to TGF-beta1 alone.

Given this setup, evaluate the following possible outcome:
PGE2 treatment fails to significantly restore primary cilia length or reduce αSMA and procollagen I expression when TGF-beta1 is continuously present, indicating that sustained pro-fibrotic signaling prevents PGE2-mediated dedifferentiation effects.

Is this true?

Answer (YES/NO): NO